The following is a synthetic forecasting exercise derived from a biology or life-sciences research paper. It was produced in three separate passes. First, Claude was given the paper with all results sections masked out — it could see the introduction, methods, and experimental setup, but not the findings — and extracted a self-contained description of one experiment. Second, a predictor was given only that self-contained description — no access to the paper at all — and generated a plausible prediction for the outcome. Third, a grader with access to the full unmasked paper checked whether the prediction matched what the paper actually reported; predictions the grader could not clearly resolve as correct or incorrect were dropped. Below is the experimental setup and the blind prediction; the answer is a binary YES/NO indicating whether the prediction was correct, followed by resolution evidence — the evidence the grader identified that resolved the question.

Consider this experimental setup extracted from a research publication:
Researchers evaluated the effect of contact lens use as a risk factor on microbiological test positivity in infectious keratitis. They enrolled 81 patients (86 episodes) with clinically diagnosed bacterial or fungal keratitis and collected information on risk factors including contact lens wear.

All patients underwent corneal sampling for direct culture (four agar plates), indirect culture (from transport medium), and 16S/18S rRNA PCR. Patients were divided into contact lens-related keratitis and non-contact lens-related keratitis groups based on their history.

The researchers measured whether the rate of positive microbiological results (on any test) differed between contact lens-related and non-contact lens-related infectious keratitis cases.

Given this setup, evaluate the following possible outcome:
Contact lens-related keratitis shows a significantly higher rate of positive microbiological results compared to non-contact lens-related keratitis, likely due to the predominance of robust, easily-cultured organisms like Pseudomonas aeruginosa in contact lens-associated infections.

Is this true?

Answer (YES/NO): NO